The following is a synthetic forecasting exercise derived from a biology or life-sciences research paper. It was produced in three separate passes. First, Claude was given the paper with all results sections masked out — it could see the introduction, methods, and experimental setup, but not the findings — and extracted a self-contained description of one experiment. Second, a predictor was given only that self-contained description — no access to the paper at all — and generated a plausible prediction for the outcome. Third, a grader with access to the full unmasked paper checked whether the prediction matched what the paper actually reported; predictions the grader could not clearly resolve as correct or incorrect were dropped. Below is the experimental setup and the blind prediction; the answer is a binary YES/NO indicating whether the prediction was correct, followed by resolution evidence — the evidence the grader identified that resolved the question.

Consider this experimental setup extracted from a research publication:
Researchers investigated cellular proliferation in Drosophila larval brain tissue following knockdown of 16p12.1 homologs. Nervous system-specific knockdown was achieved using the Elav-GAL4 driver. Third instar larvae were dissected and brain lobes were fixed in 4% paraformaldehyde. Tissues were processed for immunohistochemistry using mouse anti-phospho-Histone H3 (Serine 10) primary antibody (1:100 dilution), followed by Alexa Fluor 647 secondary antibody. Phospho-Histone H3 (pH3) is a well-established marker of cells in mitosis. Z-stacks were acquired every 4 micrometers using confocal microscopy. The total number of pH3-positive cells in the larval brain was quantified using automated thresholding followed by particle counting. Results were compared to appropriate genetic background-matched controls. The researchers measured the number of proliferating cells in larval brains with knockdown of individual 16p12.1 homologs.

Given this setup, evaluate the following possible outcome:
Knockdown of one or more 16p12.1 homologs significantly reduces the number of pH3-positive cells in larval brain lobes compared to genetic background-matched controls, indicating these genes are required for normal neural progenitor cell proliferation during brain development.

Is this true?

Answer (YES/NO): YES